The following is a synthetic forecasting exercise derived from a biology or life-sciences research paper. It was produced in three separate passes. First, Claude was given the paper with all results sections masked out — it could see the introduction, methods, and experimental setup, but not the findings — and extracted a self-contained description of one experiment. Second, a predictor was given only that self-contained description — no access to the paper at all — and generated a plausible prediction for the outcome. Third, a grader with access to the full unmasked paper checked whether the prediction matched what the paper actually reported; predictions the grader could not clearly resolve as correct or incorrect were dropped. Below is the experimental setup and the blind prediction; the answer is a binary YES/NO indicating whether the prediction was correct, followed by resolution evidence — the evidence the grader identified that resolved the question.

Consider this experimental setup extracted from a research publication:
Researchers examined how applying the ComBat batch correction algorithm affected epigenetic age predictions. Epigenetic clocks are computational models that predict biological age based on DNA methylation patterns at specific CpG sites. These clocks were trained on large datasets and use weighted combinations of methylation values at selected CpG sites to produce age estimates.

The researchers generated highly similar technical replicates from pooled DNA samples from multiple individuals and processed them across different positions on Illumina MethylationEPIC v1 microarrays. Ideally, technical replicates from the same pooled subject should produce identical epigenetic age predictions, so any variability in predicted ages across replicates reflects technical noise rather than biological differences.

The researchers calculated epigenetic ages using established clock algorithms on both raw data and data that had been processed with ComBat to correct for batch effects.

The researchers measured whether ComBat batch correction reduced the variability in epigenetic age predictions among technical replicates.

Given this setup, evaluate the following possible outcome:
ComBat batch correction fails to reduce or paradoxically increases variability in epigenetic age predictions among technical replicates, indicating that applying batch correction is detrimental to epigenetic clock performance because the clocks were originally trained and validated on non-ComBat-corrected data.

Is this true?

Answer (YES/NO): NO